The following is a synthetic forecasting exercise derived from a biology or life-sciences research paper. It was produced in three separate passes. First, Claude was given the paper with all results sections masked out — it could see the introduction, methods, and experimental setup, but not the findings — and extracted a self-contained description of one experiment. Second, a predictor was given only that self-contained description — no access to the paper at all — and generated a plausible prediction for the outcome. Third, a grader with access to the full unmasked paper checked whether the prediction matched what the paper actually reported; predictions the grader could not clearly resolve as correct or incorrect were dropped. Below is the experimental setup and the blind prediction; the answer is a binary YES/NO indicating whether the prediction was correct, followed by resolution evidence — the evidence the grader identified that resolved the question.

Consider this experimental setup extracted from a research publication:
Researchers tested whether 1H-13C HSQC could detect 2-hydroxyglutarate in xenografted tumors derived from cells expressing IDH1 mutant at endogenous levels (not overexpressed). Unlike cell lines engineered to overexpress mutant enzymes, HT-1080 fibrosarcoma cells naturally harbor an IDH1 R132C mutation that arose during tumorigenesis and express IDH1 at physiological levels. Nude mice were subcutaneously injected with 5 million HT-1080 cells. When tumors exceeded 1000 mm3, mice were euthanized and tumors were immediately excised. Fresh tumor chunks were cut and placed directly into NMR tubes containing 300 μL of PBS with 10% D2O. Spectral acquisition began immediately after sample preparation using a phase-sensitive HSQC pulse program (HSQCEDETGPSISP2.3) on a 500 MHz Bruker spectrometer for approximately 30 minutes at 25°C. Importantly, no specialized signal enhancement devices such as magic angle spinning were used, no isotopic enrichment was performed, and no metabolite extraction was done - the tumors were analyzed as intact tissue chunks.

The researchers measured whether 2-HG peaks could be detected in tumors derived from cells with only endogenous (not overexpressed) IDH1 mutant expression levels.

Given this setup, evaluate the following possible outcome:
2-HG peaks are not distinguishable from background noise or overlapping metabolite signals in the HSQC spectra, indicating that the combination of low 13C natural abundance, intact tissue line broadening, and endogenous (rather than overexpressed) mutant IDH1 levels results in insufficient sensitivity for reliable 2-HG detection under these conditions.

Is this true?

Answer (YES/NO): NO